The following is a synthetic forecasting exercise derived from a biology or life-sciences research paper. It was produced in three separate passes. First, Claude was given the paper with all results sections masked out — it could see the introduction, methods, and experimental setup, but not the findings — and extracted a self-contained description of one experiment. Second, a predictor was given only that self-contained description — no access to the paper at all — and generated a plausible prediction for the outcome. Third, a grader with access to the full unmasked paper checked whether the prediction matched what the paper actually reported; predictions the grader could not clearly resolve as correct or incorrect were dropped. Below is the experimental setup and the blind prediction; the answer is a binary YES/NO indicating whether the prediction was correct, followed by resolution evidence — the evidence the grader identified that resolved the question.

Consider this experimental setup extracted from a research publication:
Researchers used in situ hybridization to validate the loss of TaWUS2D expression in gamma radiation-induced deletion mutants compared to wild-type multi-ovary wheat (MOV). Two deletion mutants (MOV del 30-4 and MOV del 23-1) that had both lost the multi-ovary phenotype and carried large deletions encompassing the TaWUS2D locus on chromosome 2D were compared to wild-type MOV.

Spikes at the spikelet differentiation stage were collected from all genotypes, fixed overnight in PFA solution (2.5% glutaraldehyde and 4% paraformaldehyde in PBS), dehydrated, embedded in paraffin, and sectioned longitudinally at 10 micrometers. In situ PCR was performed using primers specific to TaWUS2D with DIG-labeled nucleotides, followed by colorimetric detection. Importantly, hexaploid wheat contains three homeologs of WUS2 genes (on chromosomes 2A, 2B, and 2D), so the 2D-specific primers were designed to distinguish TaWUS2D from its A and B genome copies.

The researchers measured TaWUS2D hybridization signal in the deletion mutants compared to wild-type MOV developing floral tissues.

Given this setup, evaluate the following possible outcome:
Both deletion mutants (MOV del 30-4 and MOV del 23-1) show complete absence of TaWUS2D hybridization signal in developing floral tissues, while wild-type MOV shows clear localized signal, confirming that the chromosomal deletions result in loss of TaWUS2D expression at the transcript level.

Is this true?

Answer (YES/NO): YES